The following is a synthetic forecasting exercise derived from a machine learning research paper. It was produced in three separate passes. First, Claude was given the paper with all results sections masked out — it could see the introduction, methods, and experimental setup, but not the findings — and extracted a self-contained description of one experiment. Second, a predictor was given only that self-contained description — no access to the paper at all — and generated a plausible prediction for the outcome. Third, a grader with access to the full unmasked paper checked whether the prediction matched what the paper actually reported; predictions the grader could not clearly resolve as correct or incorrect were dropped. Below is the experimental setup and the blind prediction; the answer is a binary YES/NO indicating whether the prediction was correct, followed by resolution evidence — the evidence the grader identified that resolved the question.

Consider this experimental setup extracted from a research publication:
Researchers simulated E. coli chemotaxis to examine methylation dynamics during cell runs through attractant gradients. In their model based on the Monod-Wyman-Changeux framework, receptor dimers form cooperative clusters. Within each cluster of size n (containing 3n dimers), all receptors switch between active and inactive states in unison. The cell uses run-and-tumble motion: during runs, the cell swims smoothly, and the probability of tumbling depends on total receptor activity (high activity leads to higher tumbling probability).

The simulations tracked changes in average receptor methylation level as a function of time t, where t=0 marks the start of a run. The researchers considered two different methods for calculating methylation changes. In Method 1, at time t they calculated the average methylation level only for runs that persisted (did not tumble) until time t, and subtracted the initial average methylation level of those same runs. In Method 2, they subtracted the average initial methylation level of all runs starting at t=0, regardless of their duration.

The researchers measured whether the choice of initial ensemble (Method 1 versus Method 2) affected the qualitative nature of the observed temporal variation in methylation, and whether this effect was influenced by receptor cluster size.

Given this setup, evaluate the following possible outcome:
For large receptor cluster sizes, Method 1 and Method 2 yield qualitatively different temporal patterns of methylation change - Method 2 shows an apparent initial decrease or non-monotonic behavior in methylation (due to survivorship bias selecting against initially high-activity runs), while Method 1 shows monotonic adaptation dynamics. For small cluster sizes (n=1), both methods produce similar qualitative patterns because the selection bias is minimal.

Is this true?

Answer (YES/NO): NO